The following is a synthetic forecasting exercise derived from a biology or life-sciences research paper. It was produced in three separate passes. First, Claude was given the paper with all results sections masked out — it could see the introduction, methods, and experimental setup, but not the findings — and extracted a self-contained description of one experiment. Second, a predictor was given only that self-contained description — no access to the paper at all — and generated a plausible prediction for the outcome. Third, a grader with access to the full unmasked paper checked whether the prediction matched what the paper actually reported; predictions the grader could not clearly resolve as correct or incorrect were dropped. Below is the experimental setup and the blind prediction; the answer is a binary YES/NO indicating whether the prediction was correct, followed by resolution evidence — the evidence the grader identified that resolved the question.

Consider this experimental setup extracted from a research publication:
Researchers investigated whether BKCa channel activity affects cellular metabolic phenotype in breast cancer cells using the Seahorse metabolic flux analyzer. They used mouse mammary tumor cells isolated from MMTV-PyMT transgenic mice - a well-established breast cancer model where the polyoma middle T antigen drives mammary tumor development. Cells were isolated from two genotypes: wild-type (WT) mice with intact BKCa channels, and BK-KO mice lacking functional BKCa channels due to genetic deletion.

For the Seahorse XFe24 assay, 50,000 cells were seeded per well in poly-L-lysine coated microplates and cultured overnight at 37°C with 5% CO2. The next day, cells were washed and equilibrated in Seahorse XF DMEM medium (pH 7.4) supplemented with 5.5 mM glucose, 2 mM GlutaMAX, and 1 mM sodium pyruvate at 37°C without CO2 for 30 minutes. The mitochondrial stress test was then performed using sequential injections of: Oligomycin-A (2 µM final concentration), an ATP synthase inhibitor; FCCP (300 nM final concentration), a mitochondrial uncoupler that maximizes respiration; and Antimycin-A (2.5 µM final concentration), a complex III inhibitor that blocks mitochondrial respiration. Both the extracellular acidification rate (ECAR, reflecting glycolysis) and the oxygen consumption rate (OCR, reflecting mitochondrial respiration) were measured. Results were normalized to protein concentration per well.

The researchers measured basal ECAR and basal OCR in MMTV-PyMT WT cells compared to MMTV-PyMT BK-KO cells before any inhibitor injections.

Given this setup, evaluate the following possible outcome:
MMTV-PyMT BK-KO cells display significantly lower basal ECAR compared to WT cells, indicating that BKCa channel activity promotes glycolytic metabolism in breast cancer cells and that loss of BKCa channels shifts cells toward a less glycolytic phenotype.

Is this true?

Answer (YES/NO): YES